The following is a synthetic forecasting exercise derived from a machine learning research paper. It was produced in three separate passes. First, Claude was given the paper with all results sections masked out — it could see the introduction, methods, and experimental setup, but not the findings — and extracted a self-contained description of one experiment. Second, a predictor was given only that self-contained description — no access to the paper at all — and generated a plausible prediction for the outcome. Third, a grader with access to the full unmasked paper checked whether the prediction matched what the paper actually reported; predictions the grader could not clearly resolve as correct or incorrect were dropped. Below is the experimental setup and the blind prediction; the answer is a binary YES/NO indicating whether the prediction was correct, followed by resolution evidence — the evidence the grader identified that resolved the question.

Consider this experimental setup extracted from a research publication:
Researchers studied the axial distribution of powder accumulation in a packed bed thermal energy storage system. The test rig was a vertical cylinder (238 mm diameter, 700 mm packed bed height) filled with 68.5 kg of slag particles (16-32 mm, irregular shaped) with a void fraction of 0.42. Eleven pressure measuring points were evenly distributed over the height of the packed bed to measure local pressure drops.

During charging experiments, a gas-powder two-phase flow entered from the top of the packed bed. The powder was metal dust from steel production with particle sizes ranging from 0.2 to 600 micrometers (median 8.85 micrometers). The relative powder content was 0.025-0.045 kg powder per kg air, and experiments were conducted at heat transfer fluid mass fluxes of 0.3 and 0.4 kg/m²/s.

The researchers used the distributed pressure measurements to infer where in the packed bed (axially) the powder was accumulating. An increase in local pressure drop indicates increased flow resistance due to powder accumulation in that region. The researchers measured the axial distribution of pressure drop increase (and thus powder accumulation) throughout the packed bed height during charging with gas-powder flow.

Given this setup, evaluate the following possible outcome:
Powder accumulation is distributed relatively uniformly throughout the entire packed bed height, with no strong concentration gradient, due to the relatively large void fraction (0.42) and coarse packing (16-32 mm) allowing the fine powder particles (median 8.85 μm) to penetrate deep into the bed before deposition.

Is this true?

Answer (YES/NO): NO